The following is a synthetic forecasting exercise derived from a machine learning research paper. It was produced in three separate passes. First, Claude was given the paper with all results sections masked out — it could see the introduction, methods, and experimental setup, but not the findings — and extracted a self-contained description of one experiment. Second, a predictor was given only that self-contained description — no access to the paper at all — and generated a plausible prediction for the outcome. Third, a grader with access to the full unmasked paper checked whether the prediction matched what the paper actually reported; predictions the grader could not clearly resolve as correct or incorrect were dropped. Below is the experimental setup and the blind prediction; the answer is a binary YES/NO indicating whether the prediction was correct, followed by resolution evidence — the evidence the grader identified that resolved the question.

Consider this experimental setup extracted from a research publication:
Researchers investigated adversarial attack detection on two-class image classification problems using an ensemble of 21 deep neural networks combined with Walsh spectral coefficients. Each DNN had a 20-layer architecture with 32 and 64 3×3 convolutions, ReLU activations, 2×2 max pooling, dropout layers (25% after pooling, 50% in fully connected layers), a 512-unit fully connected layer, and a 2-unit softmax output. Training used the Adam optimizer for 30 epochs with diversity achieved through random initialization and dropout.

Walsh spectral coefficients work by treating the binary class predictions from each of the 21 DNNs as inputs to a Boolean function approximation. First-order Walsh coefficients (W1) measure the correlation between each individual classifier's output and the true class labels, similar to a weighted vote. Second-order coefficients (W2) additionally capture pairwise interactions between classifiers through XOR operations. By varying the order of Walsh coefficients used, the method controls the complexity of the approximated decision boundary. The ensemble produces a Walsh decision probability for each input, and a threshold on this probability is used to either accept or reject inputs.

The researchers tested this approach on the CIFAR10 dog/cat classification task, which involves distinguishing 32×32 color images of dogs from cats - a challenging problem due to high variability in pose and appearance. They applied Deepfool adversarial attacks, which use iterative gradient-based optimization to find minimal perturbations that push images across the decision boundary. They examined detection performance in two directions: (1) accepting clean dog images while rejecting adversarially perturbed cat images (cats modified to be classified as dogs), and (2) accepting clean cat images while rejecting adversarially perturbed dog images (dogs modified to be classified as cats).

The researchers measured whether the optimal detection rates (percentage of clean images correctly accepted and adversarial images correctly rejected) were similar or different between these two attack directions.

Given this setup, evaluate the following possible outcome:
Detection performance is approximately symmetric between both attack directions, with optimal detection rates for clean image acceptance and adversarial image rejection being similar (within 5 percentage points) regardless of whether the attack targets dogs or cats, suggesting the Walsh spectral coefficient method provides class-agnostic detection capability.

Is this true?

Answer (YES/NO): NO